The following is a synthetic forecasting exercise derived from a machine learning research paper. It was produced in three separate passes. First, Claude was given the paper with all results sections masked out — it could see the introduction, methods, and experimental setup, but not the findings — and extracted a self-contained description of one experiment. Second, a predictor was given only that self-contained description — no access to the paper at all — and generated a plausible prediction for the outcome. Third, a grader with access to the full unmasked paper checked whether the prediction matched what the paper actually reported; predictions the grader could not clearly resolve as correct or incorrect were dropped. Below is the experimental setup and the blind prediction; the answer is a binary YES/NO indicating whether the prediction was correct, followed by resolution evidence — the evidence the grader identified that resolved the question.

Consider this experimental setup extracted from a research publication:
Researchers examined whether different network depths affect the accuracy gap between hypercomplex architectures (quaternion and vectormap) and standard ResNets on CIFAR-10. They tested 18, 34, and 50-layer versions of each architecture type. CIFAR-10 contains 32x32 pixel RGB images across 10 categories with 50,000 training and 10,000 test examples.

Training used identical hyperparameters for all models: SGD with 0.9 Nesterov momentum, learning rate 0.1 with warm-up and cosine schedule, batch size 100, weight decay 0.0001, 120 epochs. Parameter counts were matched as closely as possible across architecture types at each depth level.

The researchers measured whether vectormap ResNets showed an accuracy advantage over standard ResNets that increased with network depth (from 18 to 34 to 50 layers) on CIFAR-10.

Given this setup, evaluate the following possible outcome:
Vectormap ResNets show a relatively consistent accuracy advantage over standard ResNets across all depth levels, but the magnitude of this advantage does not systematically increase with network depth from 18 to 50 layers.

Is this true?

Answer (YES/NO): NO